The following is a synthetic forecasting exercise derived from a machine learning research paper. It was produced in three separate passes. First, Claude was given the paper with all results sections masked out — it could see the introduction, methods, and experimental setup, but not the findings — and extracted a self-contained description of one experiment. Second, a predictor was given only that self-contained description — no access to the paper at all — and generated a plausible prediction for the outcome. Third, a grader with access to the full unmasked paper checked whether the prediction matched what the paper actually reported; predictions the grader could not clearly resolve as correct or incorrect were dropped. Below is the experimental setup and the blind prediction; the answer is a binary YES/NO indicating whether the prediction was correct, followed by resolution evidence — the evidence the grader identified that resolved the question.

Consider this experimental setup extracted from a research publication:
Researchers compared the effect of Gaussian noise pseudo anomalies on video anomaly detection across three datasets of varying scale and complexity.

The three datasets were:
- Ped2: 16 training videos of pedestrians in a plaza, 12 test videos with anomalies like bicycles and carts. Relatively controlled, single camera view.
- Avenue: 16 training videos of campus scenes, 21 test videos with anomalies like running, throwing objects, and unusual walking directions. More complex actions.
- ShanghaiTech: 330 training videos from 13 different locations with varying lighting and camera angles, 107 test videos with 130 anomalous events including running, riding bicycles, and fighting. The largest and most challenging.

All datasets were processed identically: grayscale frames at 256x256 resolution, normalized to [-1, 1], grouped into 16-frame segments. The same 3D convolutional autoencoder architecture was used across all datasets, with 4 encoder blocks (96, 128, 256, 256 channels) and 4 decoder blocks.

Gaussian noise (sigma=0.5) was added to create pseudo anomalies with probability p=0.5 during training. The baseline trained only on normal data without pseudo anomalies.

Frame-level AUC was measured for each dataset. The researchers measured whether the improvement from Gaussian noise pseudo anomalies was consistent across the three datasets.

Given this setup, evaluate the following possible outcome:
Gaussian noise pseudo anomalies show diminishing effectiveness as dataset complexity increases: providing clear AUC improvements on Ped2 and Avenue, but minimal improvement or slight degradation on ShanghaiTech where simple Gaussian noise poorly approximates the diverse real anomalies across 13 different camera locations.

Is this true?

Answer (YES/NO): NO